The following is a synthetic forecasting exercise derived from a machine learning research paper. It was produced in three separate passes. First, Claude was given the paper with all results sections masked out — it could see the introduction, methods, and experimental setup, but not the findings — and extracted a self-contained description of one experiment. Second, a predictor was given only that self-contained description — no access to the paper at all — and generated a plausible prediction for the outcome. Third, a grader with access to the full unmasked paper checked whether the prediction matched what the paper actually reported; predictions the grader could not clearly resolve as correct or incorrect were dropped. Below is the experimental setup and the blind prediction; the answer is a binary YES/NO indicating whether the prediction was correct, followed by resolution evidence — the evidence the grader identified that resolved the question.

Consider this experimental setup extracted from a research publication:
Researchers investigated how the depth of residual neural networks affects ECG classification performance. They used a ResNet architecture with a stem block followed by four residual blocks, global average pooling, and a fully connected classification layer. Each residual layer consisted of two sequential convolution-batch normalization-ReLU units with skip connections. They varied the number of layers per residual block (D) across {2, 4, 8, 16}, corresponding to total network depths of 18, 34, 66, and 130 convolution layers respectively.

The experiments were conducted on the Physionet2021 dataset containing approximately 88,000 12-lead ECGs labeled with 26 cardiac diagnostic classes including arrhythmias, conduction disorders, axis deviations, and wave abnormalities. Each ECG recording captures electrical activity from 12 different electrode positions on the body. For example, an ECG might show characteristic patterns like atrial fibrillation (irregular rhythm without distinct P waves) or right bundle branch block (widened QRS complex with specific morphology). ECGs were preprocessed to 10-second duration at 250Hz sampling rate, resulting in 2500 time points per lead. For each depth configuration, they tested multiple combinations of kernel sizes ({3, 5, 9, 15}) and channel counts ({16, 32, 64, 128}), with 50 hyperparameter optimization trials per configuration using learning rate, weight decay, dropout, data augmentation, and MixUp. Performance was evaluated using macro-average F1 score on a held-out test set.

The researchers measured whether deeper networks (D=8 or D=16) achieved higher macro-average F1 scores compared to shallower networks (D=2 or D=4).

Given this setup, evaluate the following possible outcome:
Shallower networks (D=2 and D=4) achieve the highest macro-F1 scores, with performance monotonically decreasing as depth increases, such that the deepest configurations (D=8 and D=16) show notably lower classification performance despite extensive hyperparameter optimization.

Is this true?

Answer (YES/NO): NO